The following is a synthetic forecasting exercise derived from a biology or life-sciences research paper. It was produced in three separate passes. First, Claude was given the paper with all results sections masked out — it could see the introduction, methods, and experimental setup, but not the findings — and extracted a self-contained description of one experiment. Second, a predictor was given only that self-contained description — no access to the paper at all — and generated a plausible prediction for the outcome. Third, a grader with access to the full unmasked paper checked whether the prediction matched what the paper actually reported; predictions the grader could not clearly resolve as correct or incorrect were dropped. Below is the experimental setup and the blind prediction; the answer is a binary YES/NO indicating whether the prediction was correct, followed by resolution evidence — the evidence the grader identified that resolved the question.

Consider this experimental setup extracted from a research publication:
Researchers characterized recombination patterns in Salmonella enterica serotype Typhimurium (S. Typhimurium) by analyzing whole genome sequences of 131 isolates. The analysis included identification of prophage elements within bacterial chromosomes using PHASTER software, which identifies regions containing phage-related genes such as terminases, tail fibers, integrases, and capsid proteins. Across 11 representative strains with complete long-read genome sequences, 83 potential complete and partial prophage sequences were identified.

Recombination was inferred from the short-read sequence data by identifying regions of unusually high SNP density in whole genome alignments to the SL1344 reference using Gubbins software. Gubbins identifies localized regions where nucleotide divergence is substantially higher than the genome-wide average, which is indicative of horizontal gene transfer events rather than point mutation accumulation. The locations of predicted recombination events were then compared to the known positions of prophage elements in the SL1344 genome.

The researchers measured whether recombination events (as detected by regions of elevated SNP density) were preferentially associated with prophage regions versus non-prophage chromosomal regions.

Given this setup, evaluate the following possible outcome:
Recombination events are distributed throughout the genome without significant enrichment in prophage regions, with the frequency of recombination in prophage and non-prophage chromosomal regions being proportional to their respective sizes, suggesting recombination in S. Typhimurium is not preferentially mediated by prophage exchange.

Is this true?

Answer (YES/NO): NO